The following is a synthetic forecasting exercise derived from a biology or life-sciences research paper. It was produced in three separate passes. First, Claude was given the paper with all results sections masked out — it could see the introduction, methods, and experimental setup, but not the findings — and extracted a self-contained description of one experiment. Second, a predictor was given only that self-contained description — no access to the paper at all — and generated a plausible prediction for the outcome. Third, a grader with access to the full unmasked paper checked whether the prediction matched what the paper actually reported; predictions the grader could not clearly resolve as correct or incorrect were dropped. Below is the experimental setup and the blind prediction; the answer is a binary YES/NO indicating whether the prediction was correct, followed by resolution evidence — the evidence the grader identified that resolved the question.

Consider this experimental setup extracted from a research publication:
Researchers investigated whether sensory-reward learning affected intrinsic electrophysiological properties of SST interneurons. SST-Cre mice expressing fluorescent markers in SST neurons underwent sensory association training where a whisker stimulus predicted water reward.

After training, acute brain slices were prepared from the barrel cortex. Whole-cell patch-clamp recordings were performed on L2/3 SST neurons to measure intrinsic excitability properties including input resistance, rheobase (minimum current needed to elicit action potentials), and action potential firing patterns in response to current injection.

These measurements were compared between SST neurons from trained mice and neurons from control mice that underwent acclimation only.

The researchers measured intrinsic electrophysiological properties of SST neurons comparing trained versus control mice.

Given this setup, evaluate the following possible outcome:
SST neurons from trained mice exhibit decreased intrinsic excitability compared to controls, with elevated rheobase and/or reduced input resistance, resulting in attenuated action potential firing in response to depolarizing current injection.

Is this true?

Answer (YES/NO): NO